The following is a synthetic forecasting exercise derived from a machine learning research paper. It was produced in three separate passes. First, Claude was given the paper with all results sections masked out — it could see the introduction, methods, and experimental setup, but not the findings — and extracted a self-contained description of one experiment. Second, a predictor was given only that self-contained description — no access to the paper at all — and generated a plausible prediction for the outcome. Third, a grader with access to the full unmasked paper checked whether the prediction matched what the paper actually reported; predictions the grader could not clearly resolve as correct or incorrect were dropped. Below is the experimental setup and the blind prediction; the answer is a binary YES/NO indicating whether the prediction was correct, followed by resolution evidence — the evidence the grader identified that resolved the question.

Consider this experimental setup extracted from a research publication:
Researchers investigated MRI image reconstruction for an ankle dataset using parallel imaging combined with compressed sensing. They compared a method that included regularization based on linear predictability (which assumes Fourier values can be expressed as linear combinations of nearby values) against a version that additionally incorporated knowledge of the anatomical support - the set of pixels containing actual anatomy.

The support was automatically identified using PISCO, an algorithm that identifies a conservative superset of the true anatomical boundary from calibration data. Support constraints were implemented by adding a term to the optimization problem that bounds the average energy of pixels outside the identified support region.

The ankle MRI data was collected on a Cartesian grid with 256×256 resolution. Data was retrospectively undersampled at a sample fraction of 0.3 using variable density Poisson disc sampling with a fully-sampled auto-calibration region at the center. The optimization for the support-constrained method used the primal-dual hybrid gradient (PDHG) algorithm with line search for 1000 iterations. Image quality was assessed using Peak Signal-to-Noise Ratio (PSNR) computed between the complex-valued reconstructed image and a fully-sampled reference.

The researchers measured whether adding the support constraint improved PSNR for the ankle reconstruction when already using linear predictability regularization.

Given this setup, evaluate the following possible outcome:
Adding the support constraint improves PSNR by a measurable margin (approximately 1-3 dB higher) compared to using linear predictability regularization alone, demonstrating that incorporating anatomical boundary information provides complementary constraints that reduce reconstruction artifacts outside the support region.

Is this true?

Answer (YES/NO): NO